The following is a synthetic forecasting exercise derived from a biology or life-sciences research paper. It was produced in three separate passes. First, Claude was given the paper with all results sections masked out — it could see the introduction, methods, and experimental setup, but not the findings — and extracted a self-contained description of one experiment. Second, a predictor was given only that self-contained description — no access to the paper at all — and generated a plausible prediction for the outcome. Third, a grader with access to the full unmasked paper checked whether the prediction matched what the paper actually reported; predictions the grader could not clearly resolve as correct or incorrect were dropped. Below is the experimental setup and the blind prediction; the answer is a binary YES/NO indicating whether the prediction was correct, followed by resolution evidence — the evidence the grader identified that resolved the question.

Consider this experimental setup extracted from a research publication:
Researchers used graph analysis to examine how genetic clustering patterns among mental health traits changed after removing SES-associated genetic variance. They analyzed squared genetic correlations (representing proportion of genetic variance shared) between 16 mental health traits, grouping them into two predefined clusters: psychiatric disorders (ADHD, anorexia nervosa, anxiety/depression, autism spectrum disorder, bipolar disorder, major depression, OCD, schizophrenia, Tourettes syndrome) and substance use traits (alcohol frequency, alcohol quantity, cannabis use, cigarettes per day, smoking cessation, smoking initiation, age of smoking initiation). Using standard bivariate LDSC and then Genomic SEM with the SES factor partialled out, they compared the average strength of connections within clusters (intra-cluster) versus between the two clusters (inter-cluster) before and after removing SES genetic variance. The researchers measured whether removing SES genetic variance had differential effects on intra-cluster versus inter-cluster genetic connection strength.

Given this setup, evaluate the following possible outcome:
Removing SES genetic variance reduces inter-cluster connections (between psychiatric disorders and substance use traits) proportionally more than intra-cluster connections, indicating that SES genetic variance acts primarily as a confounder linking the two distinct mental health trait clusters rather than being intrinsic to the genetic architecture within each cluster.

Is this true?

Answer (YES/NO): NO